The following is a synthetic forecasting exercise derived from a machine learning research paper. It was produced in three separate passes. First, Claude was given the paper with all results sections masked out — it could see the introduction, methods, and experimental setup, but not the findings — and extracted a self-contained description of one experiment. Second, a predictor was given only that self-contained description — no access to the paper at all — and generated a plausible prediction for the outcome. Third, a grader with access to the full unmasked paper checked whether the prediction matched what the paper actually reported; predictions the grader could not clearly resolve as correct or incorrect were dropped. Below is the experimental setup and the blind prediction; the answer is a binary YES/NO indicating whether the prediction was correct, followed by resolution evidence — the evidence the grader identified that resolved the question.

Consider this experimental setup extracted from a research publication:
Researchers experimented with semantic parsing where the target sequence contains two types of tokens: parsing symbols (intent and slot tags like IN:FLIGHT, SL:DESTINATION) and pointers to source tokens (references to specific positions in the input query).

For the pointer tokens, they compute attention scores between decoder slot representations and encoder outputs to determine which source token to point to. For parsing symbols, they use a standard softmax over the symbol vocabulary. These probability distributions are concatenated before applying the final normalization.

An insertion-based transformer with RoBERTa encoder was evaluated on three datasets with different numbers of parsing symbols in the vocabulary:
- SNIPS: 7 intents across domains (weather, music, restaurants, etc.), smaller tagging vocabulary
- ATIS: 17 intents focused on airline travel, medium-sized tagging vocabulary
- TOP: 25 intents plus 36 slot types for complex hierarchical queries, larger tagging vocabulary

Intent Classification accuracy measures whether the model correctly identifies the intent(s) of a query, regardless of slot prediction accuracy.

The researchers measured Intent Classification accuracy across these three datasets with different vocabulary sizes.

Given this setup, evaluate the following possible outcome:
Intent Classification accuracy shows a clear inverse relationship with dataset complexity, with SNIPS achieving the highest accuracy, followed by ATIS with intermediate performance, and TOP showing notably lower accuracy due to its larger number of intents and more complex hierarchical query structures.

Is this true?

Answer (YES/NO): NO